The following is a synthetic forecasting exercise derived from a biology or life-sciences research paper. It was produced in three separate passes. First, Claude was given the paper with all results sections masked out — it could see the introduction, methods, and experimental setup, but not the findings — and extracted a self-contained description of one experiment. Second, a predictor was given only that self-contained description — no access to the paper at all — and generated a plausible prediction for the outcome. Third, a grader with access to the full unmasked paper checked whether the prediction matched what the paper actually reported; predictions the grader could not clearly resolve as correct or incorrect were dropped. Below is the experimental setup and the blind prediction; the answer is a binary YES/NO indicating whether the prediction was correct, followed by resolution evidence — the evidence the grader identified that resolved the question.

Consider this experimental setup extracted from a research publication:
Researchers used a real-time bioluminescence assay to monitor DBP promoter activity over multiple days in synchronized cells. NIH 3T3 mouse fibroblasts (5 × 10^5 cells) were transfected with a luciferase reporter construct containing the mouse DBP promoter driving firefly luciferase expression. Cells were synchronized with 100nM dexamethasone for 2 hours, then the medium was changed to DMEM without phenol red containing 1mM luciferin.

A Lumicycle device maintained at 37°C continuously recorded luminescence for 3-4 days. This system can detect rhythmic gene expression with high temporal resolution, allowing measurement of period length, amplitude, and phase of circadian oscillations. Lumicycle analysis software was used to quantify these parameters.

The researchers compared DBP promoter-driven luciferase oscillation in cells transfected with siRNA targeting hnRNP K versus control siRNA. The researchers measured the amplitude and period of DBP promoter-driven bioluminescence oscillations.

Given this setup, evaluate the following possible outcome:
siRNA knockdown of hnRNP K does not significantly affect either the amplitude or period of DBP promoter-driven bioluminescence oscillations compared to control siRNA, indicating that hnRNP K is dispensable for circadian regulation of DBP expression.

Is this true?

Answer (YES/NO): NO